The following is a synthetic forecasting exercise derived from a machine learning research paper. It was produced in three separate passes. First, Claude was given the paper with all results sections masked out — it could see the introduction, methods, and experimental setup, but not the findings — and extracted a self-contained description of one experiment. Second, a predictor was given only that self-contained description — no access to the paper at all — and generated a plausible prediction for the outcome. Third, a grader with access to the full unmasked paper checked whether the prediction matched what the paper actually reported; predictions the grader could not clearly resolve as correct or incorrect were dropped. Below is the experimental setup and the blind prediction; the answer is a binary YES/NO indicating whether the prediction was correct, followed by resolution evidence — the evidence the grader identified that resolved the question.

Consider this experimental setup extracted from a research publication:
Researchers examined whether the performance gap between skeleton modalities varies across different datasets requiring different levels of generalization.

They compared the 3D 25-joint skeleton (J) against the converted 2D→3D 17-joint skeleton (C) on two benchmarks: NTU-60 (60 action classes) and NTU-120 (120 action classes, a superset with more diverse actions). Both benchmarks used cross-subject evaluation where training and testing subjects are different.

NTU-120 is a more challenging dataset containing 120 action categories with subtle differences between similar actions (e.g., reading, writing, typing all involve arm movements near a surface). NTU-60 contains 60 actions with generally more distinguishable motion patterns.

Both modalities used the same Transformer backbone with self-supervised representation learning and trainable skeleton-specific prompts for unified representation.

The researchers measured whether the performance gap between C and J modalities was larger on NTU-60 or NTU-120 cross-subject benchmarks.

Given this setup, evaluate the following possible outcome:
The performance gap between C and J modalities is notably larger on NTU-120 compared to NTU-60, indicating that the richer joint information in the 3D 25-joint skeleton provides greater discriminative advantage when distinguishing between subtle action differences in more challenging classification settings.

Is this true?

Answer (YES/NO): NO